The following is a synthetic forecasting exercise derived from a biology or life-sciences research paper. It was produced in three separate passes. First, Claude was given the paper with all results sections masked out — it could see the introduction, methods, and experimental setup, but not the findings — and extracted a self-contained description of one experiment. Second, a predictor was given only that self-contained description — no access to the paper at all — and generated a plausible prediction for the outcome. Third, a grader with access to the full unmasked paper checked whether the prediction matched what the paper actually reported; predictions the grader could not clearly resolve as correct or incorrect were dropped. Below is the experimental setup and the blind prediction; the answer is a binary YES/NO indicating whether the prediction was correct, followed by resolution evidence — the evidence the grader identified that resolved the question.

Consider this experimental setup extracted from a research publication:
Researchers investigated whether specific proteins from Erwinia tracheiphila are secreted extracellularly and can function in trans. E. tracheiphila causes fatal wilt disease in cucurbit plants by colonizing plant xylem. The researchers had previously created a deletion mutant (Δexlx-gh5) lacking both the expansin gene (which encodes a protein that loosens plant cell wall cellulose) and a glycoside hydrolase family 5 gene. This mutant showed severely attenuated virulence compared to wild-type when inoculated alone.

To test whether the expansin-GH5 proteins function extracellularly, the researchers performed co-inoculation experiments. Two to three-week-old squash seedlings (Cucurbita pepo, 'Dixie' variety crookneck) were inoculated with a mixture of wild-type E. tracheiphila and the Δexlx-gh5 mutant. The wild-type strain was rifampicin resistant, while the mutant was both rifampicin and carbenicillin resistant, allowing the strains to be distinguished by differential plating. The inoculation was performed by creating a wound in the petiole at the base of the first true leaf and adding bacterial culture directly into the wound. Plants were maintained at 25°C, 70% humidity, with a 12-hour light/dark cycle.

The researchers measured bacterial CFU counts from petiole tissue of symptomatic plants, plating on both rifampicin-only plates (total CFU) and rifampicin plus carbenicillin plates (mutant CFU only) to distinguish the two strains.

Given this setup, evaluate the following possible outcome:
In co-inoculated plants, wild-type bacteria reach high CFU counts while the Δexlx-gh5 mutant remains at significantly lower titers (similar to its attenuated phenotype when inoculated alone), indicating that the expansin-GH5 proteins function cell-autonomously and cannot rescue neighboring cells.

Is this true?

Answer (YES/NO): NO